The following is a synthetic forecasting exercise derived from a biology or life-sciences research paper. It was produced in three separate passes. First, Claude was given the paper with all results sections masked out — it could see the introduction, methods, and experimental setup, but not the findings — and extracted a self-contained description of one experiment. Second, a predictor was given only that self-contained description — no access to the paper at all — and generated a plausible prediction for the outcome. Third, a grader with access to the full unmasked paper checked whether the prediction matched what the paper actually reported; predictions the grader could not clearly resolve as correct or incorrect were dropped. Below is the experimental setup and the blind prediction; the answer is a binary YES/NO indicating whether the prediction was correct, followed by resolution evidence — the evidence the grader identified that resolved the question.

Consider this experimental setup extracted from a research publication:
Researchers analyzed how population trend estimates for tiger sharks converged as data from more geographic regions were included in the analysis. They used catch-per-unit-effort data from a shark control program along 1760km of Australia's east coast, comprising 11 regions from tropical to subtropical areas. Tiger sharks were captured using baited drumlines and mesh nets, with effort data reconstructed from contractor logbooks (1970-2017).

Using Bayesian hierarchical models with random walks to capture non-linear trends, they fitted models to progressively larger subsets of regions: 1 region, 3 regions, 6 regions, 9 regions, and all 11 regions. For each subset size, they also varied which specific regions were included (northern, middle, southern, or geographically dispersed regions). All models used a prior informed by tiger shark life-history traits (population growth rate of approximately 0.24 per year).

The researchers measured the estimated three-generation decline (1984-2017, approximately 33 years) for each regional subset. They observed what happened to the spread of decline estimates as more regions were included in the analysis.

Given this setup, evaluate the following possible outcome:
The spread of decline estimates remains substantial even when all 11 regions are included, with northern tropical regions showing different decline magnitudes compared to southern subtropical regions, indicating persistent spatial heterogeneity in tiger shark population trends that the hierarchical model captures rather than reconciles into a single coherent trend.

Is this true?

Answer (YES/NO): NO